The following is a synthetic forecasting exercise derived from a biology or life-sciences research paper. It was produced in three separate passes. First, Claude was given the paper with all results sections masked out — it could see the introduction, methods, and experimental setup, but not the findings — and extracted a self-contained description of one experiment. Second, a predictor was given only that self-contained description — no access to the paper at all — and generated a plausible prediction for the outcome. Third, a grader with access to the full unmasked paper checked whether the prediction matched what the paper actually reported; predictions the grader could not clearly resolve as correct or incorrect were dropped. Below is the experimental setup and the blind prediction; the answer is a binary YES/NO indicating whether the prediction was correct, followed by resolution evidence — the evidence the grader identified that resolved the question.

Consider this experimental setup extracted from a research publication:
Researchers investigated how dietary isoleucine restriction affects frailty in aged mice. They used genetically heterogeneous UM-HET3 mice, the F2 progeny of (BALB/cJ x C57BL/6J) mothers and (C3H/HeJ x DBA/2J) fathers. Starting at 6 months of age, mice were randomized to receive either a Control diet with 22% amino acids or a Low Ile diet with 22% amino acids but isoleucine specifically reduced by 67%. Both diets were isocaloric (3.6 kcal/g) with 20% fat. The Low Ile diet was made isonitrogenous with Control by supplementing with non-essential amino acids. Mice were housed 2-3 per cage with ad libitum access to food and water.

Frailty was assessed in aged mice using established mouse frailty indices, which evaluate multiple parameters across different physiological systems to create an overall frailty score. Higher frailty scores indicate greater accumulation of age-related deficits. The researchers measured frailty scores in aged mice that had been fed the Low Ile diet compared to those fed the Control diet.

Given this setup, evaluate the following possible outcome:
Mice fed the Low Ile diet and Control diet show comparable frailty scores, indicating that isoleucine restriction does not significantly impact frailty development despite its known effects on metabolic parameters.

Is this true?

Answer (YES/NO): NO